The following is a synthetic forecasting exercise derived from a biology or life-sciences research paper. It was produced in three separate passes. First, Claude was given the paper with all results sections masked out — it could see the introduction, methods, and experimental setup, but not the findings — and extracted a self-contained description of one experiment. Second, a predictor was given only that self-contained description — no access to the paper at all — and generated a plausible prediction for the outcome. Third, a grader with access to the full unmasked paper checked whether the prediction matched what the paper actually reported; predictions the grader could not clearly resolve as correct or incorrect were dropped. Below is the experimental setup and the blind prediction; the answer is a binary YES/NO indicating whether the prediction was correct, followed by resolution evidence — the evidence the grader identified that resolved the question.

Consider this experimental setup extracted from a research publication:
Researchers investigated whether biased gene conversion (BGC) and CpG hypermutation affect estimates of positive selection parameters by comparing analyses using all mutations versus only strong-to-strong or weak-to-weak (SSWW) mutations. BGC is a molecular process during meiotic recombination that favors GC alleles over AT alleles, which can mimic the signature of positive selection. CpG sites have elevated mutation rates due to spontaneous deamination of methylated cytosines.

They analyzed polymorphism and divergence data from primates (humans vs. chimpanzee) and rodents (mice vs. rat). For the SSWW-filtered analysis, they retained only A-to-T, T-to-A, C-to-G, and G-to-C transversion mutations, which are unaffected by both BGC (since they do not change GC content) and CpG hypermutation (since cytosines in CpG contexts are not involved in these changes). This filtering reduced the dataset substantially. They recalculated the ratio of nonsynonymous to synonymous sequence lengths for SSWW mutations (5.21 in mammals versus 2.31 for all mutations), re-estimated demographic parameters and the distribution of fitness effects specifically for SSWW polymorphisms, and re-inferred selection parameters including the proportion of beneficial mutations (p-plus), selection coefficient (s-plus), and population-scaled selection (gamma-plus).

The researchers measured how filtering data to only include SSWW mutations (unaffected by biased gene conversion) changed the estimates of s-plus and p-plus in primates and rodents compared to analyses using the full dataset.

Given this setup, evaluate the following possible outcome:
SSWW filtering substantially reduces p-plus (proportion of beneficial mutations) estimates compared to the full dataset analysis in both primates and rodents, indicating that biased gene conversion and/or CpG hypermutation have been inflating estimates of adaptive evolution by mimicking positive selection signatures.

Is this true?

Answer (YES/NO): NO